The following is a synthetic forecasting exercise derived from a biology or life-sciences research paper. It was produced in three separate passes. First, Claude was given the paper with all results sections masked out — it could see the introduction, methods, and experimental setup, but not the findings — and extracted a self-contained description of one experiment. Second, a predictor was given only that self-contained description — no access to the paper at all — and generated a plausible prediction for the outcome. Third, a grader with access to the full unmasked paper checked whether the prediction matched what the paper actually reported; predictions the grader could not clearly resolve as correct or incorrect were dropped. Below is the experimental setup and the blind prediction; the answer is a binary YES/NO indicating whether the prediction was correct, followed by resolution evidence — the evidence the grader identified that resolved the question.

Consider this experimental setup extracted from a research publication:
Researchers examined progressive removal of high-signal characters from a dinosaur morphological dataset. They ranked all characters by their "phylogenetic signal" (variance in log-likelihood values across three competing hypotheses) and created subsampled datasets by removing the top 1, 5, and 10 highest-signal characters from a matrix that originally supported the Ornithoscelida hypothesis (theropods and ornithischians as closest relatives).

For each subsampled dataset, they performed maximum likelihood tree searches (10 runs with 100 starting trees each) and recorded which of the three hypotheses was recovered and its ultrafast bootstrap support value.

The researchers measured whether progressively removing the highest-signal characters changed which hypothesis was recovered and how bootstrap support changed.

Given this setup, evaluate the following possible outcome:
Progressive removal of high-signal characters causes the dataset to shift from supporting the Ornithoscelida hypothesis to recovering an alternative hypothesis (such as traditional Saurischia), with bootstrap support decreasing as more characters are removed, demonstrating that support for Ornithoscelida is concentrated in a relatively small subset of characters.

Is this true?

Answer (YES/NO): NO